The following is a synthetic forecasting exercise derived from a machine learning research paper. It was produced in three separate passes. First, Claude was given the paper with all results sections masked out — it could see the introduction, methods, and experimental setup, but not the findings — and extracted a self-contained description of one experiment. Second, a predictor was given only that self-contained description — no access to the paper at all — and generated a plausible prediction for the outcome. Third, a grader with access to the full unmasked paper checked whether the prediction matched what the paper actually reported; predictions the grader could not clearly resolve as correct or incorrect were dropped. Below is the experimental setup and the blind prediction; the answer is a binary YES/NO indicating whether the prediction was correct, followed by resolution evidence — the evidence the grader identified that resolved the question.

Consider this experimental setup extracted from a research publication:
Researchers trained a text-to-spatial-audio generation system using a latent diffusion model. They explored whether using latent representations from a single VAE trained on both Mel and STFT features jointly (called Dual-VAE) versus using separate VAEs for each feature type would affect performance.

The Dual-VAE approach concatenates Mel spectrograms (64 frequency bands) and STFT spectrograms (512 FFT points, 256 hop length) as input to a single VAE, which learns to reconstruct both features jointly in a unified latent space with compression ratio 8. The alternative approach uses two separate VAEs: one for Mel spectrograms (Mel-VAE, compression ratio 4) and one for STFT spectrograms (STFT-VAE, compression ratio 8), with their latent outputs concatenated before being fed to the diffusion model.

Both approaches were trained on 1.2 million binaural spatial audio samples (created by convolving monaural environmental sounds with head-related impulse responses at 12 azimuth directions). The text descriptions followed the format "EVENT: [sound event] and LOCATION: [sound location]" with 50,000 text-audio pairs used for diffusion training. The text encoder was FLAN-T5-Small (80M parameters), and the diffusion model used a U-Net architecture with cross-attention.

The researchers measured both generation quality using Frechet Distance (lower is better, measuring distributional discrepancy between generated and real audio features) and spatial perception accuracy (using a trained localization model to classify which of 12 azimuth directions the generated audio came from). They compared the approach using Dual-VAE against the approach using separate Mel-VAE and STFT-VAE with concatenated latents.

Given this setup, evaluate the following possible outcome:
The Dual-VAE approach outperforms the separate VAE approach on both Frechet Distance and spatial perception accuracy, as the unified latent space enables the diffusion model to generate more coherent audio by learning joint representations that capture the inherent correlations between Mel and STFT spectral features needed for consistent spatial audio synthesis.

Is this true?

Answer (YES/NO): NO